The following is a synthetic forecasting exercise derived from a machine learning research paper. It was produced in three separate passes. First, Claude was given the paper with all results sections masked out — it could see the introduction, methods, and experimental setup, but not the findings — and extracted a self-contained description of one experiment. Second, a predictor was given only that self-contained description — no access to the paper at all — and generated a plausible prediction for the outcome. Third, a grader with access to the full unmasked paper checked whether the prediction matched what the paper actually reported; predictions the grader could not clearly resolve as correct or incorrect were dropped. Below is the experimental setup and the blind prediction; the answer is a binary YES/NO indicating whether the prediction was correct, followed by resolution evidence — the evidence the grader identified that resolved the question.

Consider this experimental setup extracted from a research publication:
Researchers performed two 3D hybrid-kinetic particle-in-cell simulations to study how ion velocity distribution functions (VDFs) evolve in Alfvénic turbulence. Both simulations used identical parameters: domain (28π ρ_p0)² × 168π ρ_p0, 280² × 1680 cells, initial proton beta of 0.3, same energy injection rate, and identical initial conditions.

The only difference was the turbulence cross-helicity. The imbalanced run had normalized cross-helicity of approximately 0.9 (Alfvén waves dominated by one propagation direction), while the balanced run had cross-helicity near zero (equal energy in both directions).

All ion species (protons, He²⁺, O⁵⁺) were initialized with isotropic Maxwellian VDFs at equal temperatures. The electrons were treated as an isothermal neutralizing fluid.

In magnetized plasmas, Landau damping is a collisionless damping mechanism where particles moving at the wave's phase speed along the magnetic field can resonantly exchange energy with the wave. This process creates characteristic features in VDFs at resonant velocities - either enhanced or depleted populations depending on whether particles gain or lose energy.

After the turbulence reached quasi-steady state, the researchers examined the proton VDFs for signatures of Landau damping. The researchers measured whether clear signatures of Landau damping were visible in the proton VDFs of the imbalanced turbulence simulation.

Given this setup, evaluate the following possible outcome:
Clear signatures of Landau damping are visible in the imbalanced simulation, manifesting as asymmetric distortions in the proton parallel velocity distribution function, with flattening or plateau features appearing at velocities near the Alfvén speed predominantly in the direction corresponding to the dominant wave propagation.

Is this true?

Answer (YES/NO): YES